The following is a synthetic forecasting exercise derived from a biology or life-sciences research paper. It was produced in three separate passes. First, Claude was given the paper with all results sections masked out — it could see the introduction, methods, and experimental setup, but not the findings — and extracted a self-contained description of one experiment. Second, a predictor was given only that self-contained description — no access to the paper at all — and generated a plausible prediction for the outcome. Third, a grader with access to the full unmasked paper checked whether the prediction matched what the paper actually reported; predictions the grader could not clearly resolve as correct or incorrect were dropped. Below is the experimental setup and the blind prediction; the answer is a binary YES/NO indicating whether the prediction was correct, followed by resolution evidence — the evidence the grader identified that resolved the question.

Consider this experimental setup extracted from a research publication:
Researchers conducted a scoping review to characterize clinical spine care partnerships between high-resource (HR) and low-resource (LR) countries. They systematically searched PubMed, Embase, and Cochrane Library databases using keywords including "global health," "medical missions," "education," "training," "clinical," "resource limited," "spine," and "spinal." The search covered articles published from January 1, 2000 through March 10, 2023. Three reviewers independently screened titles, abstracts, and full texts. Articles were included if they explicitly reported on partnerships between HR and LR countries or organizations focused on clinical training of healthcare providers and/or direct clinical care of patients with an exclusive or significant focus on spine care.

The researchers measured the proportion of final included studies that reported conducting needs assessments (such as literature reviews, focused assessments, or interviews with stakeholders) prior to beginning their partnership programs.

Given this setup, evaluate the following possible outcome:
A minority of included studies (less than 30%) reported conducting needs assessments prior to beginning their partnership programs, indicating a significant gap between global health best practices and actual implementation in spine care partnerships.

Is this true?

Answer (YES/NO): YES